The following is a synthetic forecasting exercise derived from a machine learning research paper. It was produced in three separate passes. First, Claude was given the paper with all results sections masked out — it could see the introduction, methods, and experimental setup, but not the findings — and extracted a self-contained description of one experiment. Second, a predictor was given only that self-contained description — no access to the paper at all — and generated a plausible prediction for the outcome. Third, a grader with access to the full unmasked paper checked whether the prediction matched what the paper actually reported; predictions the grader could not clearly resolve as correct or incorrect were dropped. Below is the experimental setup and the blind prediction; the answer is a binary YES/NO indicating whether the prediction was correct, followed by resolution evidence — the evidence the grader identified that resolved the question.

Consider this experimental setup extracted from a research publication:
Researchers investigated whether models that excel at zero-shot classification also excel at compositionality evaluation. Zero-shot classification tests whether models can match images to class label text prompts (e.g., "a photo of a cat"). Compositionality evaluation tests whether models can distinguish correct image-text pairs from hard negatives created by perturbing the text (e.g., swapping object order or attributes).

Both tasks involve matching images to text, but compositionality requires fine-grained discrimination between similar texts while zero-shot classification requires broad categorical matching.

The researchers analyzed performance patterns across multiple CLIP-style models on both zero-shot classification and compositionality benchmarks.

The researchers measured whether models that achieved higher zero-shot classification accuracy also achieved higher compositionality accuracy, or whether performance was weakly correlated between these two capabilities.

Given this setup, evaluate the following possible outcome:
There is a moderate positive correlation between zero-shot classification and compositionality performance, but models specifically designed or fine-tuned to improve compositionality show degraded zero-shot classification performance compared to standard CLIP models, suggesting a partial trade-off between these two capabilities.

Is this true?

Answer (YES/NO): NO